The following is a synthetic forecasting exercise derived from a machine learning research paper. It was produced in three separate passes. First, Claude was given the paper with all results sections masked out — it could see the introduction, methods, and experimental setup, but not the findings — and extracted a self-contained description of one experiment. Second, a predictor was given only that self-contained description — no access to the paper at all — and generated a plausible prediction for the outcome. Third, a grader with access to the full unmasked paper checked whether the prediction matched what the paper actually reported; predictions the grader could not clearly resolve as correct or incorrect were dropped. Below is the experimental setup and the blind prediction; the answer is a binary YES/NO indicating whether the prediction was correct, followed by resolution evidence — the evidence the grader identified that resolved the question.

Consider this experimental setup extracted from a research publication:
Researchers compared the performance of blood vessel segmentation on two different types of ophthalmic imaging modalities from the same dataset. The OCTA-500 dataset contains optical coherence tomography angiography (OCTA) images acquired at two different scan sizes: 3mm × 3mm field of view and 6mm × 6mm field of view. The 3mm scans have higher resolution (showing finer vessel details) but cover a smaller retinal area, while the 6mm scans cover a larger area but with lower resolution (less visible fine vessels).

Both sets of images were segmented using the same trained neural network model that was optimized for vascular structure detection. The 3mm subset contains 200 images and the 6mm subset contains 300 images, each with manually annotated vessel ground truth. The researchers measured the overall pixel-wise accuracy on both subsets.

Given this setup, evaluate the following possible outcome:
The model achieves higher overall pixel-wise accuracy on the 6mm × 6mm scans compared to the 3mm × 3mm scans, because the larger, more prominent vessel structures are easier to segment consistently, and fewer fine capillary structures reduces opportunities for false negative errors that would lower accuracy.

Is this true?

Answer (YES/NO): NO